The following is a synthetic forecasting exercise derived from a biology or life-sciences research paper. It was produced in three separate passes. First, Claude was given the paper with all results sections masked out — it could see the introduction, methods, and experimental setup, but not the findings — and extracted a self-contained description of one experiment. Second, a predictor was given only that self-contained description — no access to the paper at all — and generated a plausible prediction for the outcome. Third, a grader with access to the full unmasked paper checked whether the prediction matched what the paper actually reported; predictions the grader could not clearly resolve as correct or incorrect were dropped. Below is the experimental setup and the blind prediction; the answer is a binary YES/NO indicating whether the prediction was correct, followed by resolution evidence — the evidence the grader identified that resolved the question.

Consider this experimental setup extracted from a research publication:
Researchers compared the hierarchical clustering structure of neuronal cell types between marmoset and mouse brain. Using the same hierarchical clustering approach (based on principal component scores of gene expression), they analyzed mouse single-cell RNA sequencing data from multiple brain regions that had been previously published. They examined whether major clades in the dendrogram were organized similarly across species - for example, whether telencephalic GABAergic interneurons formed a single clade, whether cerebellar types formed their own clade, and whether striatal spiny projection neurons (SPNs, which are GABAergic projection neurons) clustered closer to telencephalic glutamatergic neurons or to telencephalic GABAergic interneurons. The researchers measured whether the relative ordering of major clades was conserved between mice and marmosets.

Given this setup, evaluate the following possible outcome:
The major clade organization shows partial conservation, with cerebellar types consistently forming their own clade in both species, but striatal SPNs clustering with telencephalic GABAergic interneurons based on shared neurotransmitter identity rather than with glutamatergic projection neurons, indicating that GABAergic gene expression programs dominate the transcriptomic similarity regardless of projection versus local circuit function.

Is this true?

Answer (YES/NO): NO